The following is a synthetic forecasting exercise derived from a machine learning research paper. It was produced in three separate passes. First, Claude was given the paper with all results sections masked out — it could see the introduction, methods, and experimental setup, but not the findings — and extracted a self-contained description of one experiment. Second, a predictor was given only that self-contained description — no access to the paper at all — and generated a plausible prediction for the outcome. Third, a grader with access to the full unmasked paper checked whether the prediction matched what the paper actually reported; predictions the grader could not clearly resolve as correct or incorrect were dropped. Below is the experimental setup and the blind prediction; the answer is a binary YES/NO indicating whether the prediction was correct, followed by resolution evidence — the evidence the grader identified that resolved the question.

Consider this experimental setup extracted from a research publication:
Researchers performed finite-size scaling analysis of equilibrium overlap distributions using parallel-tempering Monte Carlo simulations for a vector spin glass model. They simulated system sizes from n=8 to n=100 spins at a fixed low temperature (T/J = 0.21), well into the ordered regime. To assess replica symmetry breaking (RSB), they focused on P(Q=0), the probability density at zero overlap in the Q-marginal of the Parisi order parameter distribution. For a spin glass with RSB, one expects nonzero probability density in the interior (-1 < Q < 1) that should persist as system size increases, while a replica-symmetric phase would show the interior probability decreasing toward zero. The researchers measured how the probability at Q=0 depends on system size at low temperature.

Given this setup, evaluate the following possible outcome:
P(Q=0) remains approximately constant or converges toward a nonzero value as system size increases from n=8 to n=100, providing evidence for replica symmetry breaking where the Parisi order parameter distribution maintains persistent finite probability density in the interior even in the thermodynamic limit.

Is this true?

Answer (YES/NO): YES